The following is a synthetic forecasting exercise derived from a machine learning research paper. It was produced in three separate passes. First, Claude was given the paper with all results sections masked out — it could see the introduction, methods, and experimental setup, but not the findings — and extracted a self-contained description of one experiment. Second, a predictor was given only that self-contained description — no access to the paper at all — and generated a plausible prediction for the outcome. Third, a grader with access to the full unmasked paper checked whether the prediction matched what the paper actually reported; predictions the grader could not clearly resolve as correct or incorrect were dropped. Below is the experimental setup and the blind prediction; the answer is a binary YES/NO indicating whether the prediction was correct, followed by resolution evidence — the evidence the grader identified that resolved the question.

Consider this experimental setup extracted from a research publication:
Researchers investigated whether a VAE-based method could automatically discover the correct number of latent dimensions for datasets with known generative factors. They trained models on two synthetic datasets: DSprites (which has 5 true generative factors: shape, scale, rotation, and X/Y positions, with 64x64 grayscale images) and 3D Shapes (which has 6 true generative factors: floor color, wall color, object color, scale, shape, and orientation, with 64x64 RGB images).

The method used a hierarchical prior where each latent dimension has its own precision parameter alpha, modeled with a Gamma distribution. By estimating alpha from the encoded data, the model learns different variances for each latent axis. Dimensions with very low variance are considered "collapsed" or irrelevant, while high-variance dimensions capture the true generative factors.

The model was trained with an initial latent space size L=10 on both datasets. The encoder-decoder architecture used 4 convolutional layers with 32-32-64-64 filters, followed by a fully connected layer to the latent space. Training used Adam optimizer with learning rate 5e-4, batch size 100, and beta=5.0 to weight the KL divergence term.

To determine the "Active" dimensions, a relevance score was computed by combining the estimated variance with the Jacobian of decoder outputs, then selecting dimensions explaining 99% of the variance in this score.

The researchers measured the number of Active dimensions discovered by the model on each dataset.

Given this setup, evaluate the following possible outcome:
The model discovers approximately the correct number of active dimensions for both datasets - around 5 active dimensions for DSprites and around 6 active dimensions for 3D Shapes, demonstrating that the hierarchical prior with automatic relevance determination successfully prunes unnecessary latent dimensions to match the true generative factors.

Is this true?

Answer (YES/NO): NO